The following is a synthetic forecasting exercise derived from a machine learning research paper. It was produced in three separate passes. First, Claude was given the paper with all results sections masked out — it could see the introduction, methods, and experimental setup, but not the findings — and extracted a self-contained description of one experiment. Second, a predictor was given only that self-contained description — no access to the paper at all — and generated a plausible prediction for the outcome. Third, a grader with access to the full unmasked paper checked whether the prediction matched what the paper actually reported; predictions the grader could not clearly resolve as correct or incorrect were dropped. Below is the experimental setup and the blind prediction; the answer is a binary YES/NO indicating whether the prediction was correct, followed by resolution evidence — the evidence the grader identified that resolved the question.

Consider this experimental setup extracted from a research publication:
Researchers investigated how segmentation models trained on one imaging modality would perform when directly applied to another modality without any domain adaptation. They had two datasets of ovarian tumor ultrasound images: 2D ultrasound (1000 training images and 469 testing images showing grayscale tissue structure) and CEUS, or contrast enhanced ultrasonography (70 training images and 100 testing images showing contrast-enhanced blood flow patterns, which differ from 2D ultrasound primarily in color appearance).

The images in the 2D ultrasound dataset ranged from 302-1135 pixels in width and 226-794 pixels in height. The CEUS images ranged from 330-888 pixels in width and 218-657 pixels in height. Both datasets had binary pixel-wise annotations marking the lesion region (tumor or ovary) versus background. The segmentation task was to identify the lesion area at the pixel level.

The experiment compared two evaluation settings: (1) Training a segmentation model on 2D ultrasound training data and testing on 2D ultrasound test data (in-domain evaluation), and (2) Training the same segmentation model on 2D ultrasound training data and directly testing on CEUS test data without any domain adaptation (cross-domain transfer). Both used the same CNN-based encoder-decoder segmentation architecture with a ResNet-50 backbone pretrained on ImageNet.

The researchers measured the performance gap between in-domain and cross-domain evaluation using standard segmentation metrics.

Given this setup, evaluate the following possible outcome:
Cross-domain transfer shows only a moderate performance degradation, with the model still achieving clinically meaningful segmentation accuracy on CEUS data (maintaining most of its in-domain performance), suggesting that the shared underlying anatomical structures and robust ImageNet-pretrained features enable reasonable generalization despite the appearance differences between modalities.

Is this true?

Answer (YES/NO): NO